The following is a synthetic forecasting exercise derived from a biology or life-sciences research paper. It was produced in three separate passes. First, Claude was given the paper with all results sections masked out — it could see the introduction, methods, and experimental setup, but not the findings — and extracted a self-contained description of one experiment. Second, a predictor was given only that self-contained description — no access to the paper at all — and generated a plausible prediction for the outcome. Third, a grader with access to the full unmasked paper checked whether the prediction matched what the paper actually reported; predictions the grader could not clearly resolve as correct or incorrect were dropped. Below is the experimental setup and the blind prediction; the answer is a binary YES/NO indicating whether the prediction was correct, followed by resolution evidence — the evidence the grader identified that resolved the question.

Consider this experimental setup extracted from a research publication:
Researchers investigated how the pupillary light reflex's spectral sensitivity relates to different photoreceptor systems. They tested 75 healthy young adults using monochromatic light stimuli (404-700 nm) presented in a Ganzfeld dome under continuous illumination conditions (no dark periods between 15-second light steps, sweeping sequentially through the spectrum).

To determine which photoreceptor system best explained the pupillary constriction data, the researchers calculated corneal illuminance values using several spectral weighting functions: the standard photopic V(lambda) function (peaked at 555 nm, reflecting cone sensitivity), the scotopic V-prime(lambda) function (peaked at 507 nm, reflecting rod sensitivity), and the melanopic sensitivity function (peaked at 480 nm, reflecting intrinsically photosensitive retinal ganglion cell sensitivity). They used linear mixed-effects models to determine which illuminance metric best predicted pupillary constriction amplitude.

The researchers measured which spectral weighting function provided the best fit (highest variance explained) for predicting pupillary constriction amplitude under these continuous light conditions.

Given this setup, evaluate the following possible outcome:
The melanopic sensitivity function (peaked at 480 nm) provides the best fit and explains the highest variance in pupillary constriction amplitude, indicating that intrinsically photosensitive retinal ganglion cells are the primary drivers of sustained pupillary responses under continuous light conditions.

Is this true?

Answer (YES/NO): NO